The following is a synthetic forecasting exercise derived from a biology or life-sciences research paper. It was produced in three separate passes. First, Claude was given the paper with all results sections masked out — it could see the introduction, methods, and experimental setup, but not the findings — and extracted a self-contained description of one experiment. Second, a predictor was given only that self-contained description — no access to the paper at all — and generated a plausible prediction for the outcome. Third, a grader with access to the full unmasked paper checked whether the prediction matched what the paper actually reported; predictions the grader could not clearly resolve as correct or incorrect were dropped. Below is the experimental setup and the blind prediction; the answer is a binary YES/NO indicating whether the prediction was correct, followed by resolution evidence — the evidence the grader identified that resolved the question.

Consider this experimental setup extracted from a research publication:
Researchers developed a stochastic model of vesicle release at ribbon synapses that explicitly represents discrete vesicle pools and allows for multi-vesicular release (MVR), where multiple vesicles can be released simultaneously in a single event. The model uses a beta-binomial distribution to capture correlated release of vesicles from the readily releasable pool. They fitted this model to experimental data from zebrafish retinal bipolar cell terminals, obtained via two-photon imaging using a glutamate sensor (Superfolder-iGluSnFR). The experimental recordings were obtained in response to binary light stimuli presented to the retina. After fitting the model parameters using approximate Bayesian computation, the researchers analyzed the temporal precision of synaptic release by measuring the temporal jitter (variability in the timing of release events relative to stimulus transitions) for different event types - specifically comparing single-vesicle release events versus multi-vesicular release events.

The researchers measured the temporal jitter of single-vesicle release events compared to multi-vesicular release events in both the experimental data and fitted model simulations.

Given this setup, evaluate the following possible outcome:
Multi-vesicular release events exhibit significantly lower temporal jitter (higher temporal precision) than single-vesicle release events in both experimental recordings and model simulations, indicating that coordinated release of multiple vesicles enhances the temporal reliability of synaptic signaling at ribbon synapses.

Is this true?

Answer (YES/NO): YES